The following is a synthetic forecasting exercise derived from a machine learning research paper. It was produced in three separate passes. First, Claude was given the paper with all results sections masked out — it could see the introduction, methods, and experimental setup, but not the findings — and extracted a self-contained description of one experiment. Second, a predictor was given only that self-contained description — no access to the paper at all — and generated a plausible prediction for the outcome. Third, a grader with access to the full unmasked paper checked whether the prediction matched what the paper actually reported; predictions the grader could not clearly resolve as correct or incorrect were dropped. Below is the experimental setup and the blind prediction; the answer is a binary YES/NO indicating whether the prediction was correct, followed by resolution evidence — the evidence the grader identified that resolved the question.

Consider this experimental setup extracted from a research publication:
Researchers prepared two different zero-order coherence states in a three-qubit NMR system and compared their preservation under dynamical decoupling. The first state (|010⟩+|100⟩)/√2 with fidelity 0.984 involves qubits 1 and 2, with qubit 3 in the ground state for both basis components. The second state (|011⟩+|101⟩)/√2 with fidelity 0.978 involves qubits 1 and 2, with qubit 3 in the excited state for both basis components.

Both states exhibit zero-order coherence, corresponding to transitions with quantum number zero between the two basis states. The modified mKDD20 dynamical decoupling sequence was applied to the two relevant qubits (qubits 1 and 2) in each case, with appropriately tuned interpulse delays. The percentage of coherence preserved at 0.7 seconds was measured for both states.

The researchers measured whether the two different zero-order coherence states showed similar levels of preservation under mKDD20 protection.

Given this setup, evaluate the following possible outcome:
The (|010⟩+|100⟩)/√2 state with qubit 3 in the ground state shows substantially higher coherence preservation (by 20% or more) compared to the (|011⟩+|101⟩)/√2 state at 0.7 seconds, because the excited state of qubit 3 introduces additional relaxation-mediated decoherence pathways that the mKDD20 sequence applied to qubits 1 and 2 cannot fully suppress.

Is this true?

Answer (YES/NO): NO